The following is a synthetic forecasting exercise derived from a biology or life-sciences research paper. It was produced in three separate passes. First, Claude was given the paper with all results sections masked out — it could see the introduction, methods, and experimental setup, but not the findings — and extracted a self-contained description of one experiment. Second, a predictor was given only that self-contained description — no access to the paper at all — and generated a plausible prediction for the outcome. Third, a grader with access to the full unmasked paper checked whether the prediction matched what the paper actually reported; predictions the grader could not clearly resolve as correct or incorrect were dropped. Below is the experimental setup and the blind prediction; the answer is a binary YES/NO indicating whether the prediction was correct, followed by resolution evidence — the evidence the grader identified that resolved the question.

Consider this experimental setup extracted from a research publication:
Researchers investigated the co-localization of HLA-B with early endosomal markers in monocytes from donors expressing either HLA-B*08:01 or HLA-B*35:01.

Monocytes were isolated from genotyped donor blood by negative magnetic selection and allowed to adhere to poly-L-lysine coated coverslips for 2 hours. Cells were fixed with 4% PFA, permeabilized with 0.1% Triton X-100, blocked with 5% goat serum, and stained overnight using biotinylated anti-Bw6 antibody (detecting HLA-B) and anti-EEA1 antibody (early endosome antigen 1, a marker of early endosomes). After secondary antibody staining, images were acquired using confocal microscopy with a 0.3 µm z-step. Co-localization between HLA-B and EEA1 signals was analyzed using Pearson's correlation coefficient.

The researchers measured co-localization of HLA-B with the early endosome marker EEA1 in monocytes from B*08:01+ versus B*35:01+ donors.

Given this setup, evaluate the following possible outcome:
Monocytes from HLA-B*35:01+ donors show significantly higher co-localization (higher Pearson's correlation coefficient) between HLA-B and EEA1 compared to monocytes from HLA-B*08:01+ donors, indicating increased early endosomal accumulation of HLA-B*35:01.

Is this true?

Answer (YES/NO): NO